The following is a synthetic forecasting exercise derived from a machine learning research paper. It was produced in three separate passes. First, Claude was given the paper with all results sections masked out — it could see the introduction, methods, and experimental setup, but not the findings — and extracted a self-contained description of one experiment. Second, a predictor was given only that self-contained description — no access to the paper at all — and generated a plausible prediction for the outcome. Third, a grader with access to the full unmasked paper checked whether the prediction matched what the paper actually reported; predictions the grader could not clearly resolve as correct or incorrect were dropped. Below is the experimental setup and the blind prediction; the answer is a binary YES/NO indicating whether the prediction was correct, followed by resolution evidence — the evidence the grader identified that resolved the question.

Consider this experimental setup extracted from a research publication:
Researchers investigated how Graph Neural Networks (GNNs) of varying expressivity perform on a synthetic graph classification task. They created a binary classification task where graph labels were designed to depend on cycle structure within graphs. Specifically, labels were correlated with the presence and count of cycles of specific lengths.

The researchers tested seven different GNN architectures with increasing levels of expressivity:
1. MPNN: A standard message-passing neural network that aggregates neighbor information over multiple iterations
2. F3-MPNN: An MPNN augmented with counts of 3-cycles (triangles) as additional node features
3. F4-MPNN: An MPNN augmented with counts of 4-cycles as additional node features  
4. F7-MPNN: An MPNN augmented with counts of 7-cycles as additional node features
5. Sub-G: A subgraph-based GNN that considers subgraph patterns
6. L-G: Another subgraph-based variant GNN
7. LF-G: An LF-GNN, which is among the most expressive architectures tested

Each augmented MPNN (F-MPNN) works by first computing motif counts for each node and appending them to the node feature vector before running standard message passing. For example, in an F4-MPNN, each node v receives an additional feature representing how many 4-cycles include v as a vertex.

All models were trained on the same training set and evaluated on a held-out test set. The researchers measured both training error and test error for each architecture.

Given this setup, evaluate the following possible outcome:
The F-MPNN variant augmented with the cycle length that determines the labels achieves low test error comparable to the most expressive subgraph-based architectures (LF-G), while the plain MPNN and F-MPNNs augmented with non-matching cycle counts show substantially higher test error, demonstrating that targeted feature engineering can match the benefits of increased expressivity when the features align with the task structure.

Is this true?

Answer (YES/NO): NO